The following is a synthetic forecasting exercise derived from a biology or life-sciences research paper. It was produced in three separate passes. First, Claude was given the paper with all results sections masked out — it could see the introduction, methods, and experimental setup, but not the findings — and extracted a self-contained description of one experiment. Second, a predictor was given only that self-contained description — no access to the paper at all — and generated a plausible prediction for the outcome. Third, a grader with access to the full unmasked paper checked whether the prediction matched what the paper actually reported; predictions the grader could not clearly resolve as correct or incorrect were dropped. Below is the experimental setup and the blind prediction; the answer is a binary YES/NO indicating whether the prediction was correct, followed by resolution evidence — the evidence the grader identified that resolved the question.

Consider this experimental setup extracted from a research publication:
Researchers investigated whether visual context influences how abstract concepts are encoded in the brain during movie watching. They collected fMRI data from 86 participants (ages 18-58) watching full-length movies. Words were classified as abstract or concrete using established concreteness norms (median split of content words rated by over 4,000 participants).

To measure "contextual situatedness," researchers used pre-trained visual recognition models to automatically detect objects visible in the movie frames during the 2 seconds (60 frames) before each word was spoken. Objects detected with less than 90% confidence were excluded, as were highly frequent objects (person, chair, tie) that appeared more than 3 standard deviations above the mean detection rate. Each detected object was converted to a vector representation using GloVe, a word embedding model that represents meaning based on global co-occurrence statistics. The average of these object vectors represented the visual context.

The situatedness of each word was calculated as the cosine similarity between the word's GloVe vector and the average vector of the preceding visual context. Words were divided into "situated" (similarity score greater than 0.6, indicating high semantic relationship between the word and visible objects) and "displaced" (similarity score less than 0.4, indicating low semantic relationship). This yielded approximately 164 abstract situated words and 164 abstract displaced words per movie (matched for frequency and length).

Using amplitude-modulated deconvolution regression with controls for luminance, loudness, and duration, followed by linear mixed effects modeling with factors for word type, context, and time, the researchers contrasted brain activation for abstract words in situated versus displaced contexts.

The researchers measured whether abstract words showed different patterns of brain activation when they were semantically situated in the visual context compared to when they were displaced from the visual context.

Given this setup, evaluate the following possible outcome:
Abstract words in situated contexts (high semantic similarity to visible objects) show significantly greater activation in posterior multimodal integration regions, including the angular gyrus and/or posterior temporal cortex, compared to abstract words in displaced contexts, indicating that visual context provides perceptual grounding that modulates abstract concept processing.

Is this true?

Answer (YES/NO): NO